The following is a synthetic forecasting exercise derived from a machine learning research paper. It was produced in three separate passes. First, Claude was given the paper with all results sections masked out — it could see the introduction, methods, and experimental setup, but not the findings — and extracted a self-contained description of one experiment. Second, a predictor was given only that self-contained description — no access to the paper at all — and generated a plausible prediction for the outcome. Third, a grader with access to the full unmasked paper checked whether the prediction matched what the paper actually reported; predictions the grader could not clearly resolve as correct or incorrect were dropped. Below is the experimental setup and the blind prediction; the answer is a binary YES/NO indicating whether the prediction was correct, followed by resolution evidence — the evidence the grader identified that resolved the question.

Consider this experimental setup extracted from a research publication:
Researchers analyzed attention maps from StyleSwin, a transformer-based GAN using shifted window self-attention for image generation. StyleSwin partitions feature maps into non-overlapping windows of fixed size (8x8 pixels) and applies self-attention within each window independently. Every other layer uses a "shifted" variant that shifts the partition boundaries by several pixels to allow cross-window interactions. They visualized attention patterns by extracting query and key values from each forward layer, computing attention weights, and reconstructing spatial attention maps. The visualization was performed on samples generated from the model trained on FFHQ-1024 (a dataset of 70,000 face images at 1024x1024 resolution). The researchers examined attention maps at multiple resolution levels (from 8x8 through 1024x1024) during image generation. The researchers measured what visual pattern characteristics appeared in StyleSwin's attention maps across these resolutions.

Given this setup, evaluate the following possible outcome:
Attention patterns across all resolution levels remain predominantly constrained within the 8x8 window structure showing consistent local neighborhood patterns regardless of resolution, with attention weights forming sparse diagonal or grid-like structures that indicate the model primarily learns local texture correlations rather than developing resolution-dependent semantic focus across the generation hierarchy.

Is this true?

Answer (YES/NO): NO